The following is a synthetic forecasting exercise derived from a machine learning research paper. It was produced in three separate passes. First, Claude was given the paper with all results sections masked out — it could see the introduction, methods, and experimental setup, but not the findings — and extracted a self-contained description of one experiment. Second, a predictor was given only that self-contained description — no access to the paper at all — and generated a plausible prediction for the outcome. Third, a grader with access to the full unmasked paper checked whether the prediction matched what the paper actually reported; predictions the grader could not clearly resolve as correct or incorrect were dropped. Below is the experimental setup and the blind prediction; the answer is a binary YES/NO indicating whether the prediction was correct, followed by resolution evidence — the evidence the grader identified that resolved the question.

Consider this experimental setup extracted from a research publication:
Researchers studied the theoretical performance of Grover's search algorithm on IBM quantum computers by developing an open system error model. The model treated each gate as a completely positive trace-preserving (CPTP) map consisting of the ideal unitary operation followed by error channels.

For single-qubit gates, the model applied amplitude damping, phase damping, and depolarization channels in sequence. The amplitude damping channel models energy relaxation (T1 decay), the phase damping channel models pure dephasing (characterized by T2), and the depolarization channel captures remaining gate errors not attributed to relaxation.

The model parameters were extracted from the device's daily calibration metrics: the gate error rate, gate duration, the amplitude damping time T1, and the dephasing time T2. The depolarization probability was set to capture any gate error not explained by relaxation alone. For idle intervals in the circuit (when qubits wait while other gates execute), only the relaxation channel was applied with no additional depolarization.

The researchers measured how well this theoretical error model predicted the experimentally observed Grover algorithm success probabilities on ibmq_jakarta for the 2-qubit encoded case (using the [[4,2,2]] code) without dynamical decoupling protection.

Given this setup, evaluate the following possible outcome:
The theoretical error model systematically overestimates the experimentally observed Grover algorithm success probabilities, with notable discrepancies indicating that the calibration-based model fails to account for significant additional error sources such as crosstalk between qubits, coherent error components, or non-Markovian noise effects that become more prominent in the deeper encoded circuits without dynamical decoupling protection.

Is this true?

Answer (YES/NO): NO